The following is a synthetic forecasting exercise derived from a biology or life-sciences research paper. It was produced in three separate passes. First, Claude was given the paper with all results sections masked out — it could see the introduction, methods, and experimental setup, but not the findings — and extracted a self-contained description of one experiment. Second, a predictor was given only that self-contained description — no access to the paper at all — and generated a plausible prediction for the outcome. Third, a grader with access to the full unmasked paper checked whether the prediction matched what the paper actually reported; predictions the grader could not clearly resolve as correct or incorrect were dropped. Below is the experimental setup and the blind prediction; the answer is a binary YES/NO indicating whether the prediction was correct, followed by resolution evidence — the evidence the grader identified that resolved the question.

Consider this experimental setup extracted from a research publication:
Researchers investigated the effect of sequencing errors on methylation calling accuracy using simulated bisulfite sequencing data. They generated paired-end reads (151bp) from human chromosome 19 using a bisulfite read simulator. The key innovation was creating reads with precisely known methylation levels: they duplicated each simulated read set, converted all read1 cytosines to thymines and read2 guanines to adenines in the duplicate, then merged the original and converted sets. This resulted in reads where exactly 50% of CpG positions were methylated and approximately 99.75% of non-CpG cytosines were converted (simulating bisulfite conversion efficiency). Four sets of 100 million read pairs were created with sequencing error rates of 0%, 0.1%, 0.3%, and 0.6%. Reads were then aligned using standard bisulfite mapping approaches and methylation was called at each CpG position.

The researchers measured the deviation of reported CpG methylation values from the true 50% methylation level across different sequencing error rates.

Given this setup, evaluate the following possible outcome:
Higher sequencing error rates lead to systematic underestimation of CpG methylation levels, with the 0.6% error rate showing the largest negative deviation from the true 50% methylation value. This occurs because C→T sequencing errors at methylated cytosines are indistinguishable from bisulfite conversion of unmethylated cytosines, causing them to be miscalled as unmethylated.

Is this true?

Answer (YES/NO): NO